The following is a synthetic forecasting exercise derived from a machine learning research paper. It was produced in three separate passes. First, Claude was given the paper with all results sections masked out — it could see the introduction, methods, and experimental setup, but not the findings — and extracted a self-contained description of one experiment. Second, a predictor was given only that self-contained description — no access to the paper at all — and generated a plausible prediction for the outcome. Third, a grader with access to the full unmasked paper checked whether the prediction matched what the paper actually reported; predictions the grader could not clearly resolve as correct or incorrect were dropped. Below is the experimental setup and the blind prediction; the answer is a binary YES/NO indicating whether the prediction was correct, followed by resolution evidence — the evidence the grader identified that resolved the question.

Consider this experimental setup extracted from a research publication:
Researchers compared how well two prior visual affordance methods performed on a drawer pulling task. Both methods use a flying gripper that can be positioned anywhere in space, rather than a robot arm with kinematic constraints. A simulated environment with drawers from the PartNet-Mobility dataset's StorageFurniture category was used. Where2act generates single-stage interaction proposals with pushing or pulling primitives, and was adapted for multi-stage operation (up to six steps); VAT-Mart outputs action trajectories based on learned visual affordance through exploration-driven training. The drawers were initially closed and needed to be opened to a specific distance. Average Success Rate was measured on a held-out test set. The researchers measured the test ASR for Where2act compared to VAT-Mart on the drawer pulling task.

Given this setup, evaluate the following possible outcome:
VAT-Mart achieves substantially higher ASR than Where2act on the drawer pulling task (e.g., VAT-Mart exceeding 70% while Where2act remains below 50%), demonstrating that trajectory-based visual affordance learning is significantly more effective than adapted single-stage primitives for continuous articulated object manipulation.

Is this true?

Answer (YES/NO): NO